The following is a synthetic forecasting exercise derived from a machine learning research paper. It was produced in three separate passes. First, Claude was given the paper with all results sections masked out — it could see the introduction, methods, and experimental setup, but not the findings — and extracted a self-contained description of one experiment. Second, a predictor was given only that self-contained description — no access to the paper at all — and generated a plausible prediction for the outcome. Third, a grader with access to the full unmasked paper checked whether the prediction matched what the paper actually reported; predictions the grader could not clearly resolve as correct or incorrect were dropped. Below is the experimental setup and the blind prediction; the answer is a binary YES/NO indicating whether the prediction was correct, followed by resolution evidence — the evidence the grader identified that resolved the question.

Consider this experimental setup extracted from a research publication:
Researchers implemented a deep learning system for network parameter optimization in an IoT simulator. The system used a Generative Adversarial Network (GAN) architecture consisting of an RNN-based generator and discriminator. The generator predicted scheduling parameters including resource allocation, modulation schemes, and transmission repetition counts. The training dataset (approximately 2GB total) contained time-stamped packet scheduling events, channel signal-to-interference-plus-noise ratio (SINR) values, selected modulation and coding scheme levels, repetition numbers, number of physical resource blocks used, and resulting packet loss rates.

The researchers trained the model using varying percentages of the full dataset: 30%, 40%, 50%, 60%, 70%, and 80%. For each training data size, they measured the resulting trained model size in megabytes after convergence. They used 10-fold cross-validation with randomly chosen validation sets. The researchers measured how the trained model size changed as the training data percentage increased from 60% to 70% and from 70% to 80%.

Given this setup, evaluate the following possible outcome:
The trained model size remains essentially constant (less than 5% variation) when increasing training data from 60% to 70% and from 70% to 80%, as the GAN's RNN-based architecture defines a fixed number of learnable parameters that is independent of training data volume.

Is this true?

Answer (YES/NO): NO